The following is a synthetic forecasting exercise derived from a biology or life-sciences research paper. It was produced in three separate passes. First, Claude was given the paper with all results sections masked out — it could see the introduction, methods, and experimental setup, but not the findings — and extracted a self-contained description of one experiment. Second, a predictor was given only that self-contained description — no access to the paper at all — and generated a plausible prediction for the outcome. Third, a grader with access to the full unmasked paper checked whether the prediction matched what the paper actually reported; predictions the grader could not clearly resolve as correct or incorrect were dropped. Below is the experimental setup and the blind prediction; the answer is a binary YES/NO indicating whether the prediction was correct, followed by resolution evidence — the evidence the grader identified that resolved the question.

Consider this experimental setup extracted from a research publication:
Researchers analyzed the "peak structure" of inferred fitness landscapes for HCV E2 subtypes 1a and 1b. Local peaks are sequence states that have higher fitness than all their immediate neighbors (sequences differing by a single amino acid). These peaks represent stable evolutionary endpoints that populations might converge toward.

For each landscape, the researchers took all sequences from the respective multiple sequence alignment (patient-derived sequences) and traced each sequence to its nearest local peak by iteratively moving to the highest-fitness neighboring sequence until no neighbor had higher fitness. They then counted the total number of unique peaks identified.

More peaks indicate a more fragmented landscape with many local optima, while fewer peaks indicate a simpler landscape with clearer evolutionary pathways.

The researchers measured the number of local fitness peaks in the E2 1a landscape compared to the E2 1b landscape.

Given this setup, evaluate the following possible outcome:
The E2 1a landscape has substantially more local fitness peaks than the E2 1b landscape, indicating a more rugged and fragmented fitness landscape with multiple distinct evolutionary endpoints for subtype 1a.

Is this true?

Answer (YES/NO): NO